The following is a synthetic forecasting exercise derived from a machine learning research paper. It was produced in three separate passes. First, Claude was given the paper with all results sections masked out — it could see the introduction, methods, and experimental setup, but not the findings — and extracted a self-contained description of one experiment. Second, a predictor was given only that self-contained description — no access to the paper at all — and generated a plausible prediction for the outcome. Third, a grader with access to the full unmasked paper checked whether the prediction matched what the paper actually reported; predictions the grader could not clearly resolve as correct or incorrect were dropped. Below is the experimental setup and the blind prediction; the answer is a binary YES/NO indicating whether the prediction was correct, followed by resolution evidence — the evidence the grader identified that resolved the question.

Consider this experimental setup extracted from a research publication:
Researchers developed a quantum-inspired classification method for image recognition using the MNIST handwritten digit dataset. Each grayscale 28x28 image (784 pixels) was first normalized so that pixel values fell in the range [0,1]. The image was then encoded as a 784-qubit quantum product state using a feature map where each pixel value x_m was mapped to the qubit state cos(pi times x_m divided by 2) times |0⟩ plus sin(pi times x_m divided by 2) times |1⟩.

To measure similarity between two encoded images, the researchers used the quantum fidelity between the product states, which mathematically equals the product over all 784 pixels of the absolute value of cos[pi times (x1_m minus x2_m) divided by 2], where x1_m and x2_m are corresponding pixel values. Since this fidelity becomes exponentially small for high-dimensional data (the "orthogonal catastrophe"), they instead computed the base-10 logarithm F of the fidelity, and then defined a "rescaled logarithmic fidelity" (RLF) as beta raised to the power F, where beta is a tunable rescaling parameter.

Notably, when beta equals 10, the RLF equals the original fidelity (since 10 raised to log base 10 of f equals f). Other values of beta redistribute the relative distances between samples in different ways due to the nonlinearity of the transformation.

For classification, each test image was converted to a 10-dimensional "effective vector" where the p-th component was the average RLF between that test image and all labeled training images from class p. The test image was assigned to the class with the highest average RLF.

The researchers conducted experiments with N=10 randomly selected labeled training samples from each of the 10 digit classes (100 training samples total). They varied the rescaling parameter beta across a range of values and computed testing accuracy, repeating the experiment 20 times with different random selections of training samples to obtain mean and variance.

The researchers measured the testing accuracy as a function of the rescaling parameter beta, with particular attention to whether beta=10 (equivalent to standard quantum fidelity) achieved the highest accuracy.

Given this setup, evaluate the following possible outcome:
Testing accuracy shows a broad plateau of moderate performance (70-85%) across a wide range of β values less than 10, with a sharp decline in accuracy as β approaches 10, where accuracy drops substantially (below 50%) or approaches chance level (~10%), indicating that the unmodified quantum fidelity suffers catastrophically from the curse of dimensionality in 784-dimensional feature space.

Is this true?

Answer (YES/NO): NO